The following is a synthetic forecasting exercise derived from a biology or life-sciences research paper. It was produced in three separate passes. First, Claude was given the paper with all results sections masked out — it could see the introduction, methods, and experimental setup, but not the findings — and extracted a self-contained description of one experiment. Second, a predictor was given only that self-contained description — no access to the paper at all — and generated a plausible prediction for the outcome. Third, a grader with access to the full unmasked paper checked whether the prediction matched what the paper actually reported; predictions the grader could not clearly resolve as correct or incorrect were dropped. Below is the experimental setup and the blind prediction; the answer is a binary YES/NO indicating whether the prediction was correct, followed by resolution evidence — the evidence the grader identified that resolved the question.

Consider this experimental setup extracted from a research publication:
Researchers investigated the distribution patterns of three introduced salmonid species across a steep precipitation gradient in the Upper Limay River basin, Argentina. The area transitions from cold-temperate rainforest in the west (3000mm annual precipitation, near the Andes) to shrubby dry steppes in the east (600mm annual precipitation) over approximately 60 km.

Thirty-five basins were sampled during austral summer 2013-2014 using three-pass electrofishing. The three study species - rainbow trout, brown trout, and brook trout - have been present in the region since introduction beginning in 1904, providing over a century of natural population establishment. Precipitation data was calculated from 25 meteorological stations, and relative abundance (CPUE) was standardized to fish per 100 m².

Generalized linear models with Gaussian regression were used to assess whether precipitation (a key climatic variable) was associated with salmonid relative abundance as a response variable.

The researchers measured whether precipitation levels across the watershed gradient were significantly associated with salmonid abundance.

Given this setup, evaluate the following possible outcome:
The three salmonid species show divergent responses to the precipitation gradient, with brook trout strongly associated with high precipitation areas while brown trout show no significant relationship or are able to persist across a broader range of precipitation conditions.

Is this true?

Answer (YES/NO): NO